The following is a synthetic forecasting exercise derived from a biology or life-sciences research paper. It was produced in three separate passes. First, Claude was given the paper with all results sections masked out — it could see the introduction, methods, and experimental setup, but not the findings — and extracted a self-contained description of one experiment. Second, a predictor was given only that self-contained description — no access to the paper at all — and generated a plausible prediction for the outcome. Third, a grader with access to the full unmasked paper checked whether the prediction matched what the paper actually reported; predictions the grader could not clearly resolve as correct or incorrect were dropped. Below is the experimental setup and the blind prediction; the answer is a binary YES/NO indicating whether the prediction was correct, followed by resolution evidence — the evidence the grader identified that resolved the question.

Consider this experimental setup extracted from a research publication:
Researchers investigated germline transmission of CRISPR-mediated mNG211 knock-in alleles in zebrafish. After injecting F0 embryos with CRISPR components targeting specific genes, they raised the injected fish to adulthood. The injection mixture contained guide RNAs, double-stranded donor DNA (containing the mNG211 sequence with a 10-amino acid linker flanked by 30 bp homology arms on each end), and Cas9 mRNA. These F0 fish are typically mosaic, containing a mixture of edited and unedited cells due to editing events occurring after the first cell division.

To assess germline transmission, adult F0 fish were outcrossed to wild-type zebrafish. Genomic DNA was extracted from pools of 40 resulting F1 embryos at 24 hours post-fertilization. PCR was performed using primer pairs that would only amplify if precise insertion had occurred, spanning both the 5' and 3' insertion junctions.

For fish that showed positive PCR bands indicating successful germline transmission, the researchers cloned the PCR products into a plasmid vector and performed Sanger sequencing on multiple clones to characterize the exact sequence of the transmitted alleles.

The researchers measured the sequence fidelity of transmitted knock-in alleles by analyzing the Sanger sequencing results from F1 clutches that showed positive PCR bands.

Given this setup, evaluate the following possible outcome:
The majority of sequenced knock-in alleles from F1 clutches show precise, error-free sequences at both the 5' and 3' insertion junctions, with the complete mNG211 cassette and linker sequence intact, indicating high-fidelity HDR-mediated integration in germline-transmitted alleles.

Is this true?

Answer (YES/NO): NO